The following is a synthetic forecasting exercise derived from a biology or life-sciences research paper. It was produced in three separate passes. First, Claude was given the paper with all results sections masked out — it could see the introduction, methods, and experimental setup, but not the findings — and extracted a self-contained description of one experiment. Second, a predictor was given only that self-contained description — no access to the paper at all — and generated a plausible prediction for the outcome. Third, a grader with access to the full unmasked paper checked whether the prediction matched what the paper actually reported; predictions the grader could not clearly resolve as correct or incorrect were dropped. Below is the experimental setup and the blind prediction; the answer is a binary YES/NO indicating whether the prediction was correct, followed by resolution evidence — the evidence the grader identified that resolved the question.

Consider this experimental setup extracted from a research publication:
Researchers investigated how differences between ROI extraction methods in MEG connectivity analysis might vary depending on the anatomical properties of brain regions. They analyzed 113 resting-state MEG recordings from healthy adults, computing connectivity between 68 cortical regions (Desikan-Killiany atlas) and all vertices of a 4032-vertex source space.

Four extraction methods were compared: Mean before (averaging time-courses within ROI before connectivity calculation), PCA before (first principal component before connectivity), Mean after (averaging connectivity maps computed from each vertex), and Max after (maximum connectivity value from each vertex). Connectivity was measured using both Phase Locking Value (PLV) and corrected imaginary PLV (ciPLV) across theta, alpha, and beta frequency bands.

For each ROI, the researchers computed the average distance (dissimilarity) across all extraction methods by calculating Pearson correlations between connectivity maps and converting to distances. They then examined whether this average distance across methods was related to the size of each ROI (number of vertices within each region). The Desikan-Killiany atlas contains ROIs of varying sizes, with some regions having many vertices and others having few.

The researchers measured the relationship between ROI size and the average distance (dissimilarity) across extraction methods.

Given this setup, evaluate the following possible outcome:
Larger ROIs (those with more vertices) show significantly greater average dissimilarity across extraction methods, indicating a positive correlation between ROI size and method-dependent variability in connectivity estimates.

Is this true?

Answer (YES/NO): YES